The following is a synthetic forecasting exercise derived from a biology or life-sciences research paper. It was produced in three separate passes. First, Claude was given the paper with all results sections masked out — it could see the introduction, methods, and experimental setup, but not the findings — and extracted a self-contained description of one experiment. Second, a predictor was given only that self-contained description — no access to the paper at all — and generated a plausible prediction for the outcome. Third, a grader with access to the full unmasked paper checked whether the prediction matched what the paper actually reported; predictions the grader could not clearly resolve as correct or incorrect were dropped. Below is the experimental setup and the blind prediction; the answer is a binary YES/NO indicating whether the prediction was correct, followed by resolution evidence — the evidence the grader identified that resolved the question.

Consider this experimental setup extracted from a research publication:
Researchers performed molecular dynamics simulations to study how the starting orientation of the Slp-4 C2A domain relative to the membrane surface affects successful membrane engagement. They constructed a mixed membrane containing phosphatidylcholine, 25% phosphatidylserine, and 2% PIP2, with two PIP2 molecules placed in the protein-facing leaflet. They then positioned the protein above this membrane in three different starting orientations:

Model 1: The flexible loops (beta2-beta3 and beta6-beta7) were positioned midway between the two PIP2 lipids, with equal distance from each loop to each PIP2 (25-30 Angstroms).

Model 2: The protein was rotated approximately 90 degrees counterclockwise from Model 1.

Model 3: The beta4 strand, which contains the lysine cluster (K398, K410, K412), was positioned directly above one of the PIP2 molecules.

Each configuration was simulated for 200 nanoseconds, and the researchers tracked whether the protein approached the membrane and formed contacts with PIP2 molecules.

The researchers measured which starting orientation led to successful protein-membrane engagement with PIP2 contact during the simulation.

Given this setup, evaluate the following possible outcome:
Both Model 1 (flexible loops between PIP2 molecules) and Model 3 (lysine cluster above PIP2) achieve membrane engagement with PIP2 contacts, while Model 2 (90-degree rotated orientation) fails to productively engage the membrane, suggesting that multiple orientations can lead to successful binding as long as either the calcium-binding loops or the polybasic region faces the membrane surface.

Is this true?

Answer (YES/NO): NO